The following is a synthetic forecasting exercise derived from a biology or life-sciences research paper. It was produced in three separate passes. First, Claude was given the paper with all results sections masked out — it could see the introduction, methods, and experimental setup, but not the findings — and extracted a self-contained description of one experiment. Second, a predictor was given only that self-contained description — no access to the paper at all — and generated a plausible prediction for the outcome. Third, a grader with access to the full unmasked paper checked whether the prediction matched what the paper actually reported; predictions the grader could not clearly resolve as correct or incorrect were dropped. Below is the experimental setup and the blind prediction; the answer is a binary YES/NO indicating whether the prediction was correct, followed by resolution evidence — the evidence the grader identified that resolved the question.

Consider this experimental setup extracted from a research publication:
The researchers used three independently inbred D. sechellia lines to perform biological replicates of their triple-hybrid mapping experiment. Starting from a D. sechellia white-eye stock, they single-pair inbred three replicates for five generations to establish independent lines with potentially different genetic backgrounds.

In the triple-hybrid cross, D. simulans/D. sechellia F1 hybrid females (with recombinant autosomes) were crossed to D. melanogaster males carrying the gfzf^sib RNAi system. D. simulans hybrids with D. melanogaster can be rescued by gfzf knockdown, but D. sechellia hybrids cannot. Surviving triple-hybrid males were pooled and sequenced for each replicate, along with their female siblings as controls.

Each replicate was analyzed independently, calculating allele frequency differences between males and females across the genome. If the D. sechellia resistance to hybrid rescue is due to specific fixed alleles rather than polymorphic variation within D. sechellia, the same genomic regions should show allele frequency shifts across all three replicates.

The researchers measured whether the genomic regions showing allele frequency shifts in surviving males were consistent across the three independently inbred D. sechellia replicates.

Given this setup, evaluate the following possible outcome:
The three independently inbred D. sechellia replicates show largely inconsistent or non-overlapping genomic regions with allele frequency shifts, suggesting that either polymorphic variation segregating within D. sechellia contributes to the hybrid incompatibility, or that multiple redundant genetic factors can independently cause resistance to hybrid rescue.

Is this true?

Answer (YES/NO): NO